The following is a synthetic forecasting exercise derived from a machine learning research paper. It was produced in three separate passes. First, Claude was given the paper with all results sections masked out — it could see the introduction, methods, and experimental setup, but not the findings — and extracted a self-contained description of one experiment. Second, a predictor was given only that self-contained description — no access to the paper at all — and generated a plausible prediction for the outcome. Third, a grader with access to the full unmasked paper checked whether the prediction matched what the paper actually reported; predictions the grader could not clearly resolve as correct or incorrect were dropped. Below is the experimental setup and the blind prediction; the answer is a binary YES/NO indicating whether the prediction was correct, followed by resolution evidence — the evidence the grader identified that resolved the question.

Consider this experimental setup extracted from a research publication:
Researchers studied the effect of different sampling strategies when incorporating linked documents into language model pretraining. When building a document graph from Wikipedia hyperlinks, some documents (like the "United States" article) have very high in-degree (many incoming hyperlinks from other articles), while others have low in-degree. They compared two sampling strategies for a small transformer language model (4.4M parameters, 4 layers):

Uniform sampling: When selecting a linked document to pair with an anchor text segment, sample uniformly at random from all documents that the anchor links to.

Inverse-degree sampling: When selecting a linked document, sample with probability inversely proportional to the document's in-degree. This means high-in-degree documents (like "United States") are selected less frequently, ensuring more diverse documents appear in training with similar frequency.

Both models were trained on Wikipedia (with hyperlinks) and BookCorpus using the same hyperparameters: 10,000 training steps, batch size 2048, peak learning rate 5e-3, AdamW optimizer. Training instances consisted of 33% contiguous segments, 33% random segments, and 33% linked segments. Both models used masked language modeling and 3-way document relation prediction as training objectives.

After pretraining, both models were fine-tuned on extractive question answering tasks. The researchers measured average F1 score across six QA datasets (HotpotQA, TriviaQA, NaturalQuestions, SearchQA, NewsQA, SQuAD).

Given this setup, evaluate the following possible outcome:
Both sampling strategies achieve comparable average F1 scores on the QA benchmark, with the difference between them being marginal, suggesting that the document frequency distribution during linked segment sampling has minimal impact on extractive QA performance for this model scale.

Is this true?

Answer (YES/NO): NO